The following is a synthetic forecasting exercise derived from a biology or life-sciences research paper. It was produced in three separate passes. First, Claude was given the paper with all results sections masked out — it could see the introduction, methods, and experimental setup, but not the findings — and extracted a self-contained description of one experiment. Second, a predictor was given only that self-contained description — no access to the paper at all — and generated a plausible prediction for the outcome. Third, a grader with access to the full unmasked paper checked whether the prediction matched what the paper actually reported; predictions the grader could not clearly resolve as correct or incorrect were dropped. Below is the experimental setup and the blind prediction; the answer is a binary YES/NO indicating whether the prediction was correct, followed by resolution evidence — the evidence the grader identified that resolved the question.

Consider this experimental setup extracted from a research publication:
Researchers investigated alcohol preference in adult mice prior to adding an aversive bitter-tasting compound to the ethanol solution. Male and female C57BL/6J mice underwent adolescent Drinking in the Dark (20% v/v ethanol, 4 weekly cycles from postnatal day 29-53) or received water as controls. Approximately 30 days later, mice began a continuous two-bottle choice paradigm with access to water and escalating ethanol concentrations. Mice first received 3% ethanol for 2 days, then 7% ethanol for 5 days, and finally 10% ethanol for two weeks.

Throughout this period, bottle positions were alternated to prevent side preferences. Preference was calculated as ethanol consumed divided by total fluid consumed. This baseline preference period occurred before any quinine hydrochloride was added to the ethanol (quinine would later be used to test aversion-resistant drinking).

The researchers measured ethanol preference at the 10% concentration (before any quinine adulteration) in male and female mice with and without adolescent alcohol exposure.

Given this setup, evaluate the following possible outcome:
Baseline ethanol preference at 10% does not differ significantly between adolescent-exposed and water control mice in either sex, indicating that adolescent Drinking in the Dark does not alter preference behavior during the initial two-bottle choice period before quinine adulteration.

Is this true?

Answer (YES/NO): NO